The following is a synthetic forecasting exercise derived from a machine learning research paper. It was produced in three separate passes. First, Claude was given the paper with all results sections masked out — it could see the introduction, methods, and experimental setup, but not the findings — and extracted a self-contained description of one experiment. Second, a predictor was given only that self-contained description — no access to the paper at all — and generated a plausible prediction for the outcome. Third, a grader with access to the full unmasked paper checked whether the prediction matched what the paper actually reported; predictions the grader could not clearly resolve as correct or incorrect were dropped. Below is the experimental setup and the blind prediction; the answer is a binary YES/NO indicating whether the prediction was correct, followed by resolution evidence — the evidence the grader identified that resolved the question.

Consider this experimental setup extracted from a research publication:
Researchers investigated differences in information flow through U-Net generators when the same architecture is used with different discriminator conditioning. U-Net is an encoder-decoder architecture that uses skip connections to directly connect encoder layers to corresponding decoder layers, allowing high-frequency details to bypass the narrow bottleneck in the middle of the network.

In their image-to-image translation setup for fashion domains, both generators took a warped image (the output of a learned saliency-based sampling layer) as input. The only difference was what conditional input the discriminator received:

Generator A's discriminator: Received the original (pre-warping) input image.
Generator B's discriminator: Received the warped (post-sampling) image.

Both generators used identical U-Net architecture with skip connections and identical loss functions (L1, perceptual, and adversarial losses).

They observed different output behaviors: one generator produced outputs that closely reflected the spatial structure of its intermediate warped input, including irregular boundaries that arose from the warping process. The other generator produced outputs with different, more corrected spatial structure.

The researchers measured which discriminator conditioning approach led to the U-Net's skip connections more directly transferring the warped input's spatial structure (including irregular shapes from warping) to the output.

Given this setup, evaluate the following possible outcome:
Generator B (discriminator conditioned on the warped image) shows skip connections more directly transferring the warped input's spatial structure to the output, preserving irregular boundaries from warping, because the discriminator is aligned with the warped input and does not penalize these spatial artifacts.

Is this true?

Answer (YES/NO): NO